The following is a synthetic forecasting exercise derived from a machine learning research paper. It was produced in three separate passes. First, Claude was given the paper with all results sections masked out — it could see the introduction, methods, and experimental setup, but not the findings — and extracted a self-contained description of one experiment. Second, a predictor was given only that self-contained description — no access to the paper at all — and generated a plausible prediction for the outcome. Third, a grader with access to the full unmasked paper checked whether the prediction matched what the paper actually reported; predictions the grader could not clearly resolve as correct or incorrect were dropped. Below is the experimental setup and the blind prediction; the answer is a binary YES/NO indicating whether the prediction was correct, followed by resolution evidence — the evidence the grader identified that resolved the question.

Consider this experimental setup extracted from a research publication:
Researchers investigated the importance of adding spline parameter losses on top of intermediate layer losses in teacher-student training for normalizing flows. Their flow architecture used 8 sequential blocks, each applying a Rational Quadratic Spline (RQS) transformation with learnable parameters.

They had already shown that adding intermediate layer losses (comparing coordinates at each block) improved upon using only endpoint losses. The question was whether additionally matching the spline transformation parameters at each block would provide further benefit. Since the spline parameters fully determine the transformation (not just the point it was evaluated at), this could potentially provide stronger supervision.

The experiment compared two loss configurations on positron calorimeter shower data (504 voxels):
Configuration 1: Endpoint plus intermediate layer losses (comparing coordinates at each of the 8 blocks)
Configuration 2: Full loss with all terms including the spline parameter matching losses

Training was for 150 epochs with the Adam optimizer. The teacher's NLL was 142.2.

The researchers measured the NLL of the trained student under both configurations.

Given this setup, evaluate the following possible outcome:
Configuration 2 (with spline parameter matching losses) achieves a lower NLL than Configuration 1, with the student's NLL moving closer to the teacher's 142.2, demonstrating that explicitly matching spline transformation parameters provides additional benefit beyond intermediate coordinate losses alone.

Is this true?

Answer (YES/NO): YES